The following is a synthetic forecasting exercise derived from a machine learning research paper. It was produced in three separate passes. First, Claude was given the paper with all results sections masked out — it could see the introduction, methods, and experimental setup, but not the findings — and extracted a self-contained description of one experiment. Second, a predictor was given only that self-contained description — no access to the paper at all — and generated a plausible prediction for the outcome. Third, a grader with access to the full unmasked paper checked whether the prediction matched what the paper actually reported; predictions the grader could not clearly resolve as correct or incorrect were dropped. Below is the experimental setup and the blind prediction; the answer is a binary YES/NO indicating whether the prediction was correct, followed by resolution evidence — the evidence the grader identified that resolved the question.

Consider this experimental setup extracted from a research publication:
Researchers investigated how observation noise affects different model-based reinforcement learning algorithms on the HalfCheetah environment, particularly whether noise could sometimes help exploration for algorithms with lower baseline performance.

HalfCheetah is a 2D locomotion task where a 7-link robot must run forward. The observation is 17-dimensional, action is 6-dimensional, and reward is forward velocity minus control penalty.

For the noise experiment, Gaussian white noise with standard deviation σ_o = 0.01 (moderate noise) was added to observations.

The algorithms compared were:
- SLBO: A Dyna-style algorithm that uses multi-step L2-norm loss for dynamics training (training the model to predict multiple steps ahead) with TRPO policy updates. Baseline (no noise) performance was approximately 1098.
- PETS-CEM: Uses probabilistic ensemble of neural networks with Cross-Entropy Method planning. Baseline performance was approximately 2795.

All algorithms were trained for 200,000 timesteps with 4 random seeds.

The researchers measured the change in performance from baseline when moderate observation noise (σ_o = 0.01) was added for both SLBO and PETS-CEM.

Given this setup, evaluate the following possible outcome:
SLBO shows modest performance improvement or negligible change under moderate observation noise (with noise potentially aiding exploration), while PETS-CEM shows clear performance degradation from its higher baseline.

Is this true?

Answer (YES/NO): YES